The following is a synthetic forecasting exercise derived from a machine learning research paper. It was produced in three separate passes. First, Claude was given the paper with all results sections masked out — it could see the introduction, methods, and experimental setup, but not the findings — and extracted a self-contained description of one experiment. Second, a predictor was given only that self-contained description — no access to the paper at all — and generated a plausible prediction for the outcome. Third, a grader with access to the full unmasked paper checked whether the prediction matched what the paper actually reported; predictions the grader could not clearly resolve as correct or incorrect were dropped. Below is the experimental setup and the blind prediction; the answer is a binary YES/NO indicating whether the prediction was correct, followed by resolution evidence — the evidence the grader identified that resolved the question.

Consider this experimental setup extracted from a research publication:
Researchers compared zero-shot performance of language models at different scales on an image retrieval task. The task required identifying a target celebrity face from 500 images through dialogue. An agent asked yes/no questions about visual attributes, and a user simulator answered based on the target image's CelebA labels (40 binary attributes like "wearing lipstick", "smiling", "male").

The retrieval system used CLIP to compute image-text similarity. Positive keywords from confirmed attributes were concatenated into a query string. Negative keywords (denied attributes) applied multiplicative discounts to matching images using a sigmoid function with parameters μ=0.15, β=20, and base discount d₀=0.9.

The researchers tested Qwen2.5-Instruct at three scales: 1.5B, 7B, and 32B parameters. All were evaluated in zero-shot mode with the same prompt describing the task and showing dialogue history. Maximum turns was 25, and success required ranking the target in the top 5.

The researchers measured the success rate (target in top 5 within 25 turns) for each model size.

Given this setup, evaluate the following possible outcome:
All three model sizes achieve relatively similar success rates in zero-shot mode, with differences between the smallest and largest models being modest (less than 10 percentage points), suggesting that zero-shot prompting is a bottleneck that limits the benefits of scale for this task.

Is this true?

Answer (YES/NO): NO